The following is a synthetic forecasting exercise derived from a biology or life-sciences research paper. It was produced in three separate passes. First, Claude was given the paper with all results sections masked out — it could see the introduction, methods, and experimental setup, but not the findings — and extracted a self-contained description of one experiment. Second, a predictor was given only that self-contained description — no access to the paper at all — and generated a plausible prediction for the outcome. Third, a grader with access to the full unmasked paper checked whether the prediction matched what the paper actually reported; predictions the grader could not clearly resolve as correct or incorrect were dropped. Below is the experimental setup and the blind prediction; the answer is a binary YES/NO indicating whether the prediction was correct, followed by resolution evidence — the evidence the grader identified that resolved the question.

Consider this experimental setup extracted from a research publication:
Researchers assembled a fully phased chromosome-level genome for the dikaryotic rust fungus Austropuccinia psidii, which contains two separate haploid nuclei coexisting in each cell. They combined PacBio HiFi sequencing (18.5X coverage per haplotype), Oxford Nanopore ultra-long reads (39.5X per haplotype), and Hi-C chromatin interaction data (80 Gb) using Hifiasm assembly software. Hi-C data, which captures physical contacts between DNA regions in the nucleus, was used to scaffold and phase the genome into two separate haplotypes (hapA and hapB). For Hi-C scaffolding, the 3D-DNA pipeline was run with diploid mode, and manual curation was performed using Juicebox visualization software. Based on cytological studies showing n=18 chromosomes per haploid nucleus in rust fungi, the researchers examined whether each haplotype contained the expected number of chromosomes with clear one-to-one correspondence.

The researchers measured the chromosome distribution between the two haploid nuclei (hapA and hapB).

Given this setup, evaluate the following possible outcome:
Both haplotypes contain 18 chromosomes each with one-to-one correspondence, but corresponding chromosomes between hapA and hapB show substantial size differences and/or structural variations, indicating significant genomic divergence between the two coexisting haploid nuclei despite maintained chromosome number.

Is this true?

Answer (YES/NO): NO